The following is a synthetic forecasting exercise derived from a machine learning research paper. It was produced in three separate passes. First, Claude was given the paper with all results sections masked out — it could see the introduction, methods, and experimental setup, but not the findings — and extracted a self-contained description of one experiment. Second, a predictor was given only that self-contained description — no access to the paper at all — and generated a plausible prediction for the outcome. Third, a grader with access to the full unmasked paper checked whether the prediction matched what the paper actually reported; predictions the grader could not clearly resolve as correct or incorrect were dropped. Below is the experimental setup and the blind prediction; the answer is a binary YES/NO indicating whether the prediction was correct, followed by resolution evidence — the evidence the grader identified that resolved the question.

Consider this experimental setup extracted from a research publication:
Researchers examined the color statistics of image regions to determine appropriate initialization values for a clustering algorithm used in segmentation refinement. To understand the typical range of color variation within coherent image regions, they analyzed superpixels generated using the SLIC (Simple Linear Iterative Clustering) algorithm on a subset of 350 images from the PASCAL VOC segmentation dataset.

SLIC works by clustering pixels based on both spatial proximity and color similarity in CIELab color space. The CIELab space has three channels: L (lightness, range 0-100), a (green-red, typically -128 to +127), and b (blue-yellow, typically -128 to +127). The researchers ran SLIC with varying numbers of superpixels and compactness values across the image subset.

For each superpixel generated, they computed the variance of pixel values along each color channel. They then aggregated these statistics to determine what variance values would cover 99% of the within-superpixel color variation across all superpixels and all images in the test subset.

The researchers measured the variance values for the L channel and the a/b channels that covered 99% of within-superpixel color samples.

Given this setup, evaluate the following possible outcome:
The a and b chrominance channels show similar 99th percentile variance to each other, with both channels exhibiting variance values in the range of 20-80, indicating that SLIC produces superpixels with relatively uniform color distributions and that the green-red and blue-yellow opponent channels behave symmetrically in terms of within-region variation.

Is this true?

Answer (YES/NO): NO